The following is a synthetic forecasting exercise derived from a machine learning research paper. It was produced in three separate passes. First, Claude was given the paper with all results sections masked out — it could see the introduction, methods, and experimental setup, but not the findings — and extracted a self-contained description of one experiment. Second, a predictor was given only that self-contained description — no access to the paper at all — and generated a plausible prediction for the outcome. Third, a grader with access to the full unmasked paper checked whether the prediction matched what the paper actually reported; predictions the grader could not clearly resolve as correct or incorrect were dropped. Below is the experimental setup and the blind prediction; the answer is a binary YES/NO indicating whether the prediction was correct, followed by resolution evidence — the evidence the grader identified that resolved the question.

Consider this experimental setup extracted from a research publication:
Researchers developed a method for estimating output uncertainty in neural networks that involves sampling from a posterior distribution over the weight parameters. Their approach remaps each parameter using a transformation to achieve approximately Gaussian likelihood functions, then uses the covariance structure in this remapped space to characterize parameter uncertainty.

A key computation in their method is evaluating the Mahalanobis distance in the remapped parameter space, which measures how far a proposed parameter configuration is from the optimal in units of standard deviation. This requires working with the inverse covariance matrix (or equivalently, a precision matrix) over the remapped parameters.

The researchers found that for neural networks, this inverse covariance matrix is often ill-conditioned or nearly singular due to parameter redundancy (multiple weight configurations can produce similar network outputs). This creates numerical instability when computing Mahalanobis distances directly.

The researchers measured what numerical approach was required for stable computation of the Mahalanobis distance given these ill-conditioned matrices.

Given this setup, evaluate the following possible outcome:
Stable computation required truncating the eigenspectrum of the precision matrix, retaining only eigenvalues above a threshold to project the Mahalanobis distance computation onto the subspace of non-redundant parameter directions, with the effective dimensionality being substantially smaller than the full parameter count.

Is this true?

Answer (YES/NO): NO